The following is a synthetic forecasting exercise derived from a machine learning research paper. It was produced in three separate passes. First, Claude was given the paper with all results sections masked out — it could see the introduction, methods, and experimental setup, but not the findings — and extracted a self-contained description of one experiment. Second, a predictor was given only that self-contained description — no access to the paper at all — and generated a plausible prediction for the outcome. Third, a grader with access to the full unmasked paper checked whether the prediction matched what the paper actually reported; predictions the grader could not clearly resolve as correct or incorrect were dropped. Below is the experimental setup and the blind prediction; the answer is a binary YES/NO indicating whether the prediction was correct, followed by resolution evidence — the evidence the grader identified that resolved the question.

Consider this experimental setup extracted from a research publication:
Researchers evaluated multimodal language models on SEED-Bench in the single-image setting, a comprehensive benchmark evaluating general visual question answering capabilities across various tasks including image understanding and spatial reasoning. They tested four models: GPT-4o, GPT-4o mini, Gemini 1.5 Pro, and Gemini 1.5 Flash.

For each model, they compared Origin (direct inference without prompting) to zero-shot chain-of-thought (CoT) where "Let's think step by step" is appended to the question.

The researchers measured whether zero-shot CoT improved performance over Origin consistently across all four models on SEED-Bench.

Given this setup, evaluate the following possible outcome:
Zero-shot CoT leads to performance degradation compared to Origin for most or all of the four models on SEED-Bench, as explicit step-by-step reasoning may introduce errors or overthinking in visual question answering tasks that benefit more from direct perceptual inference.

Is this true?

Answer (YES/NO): NO